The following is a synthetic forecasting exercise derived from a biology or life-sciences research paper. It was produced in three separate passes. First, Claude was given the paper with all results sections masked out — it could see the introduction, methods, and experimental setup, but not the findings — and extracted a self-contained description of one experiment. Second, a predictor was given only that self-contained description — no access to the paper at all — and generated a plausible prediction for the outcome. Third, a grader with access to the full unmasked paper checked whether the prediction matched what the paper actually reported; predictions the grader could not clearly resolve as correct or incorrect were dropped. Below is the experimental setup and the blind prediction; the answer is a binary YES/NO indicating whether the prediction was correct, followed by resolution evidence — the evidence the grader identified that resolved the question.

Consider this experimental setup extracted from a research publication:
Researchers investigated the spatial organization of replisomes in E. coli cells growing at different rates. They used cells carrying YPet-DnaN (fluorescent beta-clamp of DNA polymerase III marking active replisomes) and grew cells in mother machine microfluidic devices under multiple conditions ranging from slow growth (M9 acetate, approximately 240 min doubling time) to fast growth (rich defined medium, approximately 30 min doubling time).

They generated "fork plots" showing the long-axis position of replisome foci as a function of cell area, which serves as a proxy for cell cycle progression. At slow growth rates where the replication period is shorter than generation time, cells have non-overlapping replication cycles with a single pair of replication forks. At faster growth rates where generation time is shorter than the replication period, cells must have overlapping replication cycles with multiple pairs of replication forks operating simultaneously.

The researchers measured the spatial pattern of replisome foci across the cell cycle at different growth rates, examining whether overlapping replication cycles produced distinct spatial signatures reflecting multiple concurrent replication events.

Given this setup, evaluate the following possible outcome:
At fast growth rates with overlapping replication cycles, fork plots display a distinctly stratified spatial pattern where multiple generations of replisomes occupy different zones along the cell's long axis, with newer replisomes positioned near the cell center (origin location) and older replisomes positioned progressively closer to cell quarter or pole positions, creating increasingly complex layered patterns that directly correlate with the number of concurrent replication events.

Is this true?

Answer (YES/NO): NO